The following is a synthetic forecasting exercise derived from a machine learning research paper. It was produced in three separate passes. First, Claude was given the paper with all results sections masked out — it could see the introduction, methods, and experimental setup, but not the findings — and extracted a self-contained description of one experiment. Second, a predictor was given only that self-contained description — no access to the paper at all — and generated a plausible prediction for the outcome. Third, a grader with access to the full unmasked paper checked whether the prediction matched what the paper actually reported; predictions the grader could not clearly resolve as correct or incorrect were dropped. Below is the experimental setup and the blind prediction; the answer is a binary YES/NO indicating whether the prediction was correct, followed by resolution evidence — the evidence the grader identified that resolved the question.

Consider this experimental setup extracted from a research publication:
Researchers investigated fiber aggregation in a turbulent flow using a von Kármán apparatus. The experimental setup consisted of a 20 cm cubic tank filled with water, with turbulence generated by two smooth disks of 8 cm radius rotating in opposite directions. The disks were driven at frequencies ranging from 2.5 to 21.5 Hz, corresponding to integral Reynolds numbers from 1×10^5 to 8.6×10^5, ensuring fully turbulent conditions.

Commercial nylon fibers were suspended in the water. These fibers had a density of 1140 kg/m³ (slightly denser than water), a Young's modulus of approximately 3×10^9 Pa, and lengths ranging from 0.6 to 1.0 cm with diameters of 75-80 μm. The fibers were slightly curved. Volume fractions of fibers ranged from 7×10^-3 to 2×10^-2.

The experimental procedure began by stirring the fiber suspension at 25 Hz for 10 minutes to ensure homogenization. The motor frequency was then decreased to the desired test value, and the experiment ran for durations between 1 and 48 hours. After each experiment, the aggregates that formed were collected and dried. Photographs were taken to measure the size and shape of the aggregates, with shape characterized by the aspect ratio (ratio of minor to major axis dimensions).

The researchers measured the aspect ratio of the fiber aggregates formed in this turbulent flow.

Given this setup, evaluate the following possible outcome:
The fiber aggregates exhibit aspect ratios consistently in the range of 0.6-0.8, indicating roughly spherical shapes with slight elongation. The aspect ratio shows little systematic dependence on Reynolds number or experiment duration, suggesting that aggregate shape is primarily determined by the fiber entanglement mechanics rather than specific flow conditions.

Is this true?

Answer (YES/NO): NO